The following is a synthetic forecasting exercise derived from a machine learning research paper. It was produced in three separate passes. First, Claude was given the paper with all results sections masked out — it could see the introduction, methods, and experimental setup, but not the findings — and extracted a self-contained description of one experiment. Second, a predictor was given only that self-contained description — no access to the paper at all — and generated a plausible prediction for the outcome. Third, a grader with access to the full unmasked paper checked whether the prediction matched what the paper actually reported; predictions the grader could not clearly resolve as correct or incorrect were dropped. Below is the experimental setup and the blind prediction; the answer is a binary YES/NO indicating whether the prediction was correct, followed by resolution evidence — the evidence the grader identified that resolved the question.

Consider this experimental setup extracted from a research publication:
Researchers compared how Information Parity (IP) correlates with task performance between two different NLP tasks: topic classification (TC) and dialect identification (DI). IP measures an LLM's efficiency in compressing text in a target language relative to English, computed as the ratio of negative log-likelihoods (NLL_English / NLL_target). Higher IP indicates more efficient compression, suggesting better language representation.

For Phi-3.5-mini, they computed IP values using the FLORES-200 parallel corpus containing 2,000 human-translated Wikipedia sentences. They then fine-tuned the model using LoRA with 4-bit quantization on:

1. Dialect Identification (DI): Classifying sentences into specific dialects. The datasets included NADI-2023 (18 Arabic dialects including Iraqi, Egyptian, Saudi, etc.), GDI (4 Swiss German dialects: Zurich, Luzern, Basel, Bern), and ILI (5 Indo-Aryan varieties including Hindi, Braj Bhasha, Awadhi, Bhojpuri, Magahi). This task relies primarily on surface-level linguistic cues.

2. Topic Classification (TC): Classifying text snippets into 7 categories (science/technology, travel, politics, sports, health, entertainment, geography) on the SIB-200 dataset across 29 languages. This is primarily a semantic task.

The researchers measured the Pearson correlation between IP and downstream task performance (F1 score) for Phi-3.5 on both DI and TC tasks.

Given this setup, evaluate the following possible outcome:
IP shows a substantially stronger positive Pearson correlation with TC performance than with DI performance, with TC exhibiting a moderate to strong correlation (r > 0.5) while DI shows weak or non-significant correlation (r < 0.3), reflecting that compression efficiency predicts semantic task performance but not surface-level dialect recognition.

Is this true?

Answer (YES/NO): NO